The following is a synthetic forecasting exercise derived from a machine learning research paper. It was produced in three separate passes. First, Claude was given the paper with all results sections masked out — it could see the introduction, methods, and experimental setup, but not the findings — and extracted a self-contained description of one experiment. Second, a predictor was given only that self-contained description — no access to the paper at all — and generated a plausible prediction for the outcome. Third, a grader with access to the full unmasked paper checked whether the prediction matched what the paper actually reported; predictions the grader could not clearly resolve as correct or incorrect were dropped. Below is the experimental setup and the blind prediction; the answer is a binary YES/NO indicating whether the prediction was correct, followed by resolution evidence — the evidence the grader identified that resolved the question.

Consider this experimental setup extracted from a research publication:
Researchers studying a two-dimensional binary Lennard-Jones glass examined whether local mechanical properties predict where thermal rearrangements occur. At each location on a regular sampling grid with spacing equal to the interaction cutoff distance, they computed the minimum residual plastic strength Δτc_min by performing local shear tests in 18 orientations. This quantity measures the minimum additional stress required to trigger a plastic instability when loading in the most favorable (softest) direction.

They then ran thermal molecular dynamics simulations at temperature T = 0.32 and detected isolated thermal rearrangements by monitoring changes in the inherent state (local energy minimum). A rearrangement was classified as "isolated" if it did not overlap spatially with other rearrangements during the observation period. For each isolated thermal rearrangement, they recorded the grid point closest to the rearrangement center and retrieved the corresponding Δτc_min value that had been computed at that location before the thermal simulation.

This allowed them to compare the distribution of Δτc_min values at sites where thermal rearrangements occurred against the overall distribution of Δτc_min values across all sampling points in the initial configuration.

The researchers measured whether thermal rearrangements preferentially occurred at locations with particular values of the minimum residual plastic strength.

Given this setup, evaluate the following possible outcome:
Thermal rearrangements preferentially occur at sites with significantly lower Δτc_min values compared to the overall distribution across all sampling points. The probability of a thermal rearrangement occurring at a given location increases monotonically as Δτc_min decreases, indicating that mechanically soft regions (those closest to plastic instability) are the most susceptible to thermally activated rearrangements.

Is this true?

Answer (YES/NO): YES